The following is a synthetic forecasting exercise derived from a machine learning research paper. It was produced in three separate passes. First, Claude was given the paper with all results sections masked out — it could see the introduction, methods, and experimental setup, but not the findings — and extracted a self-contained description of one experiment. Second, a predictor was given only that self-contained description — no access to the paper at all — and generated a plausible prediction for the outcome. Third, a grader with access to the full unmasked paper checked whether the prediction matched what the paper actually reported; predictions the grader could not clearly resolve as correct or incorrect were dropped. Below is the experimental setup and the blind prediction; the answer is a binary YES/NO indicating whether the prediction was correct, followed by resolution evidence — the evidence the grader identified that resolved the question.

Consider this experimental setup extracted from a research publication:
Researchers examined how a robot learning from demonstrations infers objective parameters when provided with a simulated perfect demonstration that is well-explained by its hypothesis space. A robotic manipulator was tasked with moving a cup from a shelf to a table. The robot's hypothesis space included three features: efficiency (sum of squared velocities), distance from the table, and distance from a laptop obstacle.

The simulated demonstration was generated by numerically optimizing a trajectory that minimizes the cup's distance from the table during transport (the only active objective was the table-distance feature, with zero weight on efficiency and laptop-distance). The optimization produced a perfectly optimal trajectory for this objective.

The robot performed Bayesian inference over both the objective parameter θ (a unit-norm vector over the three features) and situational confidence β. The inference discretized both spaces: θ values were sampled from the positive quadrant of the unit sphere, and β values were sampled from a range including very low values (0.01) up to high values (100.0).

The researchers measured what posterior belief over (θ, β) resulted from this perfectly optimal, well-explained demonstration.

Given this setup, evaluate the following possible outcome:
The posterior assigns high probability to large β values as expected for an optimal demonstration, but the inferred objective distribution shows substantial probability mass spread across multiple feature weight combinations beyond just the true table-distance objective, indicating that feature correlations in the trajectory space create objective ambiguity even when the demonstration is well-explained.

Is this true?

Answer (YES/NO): NO